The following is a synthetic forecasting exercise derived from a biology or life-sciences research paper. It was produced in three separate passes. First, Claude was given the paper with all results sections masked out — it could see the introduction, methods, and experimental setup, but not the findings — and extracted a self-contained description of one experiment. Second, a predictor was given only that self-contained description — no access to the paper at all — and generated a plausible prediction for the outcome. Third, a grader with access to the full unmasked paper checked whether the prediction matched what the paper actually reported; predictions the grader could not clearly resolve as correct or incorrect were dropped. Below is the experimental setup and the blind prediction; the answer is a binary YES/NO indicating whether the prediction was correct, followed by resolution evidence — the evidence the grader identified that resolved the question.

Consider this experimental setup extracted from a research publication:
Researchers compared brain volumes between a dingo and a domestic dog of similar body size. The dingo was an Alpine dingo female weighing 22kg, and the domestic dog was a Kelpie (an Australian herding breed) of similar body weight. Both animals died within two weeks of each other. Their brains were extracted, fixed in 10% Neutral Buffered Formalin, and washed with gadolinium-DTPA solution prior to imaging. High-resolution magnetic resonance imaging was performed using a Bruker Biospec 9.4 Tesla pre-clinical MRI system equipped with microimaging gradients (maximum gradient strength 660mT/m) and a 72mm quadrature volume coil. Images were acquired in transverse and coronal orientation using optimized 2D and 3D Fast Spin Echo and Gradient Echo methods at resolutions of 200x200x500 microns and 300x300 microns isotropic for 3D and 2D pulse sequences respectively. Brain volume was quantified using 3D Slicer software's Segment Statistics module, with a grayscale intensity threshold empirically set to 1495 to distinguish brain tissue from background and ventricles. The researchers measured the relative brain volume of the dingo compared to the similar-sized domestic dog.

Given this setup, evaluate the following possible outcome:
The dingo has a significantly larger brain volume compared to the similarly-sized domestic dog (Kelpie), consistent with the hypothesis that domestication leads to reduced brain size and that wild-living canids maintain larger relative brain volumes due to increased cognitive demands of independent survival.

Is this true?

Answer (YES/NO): YES